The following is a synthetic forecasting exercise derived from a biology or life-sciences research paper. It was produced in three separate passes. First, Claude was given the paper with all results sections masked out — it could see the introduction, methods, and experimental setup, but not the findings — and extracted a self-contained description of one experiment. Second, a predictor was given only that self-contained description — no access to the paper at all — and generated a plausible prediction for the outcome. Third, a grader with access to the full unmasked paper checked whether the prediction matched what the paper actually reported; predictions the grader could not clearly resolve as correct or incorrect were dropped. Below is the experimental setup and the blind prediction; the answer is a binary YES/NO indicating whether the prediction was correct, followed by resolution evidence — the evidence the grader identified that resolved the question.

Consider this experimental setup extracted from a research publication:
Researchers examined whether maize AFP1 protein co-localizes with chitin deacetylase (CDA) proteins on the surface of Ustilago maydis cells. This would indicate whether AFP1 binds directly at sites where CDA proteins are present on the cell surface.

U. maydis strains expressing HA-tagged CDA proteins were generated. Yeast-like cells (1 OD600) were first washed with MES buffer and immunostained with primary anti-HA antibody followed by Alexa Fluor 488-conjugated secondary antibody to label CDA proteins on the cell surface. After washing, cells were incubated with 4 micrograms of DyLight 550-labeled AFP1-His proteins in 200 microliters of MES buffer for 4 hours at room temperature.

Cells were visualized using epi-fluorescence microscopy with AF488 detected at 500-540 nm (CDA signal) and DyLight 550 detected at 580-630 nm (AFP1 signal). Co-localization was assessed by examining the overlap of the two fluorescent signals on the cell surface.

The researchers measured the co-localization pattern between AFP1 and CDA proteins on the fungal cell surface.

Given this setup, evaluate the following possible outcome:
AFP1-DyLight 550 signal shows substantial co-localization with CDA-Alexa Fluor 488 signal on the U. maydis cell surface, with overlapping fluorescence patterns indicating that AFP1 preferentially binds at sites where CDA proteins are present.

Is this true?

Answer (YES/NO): YES